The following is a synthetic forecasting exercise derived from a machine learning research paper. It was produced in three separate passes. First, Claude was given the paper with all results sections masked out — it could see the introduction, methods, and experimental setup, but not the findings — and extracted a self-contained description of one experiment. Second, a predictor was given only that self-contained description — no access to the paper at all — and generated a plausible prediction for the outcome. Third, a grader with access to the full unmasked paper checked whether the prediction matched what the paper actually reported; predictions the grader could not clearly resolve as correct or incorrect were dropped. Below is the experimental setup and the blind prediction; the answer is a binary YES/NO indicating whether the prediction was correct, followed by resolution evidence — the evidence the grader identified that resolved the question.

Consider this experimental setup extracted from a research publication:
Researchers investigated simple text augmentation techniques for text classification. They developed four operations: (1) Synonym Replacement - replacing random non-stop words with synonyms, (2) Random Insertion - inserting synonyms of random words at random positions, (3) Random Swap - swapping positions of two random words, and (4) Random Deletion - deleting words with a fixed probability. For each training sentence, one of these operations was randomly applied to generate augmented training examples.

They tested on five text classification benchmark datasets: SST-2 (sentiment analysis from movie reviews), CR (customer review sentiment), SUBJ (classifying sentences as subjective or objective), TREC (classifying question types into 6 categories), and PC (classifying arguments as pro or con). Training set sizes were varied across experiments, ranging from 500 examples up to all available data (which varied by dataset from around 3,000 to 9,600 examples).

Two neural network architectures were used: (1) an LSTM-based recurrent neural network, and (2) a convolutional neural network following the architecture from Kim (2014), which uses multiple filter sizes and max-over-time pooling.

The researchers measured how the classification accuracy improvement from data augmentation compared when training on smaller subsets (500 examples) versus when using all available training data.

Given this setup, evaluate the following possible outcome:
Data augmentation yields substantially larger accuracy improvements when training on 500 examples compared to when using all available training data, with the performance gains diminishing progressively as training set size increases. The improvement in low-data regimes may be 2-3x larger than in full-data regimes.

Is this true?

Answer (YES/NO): YES